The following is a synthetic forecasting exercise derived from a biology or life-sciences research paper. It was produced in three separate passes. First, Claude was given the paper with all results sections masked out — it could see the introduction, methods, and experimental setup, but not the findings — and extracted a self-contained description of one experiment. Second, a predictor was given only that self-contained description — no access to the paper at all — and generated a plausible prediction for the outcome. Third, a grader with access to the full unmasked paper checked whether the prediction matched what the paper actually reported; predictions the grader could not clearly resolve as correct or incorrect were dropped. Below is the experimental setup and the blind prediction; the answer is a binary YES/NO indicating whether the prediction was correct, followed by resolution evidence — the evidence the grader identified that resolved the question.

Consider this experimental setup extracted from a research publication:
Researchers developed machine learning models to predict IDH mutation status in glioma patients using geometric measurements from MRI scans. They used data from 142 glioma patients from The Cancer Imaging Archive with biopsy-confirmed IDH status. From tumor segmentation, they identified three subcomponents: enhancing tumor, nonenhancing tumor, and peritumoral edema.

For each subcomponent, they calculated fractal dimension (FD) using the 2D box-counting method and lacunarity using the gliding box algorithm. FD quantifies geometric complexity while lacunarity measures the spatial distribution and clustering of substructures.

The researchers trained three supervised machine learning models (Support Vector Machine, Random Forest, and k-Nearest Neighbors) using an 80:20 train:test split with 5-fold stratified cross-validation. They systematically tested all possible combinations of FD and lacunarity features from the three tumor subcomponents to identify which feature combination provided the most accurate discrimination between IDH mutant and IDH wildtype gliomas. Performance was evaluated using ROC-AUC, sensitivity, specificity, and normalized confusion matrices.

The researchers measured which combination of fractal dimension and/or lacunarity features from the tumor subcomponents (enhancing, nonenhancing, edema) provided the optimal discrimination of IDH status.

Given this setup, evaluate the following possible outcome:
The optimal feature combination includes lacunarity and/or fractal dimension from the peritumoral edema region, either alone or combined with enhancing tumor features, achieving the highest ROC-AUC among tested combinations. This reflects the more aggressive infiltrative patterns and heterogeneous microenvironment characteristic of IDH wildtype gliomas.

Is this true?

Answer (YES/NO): NO